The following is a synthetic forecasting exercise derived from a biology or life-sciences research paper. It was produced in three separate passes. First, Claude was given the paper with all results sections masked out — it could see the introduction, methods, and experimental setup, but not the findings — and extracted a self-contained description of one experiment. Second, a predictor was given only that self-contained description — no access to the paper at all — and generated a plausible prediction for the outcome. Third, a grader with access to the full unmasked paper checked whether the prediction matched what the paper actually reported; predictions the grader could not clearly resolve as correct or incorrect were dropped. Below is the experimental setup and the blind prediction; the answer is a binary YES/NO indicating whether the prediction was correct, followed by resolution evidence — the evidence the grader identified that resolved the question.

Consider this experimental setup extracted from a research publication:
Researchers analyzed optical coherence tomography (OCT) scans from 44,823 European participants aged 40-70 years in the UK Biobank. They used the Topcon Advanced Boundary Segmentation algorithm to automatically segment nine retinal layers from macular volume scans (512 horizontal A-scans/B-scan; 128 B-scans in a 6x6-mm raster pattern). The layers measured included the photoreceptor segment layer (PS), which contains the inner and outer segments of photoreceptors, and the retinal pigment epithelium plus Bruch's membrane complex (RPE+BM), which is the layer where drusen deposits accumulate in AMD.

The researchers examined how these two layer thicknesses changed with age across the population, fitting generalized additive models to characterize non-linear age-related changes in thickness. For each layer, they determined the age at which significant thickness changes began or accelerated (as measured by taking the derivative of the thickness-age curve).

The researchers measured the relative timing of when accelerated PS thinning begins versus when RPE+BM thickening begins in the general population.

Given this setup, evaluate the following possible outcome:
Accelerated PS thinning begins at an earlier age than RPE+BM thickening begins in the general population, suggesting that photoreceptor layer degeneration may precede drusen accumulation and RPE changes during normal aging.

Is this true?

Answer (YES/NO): YES